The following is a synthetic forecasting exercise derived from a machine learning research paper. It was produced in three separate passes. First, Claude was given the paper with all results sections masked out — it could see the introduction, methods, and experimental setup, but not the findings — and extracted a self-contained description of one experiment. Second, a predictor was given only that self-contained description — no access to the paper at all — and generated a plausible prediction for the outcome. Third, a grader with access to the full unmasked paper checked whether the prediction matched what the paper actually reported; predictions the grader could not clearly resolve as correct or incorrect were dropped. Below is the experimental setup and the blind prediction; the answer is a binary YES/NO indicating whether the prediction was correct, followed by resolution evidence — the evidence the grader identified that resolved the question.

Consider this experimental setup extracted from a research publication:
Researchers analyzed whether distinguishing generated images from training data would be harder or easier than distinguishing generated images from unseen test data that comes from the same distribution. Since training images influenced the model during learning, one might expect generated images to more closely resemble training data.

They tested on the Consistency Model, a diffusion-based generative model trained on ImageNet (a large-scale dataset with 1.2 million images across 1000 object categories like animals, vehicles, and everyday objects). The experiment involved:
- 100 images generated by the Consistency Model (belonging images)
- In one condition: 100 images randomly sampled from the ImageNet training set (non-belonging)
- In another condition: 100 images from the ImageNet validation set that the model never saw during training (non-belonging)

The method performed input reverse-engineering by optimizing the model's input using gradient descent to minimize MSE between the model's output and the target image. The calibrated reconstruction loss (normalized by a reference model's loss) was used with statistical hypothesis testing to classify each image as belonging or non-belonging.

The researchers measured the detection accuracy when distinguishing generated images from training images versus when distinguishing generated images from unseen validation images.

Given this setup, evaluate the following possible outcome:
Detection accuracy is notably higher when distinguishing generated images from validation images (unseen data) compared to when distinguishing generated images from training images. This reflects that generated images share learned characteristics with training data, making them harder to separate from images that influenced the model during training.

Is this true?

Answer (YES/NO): NO